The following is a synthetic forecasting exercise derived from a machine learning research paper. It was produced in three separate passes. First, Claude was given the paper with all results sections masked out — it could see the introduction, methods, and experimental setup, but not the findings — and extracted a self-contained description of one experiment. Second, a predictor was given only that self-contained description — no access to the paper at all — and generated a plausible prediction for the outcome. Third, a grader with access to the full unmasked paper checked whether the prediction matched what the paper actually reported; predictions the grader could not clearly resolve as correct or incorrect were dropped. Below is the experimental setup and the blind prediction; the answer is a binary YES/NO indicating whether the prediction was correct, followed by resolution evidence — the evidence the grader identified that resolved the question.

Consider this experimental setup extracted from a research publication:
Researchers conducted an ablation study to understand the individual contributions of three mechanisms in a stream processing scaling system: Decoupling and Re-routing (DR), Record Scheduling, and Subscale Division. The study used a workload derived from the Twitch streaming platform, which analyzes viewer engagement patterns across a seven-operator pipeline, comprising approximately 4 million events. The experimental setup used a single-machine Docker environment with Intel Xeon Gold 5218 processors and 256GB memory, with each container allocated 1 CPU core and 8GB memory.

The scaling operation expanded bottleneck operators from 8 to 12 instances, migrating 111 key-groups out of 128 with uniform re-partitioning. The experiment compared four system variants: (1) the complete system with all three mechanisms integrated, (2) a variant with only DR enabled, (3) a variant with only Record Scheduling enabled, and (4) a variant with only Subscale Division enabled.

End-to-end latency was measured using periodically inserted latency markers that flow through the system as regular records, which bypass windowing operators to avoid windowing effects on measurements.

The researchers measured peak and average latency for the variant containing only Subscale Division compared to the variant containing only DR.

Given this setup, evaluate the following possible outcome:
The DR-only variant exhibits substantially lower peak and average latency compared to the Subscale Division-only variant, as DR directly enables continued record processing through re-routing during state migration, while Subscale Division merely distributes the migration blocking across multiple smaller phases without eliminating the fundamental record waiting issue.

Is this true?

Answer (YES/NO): NO